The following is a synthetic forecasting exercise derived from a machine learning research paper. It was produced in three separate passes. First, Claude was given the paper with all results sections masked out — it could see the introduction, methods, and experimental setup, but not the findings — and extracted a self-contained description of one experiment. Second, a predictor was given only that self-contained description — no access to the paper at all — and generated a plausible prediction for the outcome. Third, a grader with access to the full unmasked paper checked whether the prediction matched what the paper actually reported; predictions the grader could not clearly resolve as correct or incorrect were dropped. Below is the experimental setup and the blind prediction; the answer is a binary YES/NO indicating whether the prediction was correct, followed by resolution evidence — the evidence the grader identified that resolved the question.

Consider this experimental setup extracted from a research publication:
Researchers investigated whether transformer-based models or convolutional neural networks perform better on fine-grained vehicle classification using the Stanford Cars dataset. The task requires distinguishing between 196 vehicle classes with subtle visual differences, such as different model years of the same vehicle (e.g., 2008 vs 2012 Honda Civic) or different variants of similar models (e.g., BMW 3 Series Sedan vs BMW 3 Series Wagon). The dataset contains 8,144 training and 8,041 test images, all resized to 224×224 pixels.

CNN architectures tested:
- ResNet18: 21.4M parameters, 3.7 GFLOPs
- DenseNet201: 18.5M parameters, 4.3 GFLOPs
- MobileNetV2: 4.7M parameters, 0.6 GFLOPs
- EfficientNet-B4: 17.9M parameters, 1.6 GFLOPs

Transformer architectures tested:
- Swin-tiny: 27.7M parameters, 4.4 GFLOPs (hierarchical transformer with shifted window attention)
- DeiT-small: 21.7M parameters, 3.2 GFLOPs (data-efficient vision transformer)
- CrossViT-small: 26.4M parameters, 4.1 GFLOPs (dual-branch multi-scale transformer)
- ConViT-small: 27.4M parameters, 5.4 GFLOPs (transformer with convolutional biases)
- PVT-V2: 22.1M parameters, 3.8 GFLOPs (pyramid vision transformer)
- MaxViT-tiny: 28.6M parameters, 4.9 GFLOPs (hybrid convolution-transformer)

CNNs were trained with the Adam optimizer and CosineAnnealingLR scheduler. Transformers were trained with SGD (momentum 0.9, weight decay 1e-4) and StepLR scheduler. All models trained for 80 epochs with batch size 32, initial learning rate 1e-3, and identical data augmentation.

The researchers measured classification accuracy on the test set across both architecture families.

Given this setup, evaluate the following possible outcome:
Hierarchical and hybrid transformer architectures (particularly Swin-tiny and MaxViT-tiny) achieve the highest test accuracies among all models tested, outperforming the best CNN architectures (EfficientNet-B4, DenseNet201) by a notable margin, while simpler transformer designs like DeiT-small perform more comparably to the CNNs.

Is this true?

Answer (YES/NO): NO